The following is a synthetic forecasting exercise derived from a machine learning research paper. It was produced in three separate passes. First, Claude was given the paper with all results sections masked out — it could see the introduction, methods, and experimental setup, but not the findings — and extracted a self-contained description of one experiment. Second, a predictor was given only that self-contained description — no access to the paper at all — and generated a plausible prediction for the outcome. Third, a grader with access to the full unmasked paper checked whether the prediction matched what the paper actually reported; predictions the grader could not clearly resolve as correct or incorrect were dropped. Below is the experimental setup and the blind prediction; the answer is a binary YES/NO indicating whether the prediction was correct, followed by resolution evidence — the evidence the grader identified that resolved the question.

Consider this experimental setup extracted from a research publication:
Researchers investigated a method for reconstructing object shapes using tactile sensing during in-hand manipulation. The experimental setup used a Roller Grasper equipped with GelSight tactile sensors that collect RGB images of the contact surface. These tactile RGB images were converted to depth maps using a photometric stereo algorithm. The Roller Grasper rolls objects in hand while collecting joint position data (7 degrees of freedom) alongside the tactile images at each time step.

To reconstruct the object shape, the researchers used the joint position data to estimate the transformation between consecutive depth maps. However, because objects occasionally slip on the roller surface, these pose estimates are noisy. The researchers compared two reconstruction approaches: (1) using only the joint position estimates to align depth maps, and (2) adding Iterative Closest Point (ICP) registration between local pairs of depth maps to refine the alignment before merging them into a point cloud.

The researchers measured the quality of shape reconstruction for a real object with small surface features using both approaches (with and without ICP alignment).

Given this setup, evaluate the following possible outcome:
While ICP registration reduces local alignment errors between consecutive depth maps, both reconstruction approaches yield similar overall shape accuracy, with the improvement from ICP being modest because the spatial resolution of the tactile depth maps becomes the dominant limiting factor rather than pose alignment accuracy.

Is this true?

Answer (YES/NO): NO